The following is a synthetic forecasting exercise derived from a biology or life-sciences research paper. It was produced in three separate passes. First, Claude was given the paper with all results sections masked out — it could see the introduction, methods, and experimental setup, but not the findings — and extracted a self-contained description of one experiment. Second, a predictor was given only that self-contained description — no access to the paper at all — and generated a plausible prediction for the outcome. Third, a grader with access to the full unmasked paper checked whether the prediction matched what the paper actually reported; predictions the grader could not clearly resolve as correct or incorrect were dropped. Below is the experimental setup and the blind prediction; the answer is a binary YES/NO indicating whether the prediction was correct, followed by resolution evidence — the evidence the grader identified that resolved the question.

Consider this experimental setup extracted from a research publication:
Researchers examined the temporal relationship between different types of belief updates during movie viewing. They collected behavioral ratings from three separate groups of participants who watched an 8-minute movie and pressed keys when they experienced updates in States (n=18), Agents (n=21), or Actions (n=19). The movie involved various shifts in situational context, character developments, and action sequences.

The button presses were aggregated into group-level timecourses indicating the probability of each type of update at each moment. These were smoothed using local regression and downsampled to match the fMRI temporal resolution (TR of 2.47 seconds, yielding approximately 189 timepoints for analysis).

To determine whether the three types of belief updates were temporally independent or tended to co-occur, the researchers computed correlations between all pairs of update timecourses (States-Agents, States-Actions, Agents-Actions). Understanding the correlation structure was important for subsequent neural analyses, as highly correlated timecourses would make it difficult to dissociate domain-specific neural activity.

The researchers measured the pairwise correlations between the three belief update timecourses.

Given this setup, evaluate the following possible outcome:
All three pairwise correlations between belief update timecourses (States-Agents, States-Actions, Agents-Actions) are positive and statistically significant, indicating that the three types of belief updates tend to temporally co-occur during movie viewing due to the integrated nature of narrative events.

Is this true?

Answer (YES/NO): NO